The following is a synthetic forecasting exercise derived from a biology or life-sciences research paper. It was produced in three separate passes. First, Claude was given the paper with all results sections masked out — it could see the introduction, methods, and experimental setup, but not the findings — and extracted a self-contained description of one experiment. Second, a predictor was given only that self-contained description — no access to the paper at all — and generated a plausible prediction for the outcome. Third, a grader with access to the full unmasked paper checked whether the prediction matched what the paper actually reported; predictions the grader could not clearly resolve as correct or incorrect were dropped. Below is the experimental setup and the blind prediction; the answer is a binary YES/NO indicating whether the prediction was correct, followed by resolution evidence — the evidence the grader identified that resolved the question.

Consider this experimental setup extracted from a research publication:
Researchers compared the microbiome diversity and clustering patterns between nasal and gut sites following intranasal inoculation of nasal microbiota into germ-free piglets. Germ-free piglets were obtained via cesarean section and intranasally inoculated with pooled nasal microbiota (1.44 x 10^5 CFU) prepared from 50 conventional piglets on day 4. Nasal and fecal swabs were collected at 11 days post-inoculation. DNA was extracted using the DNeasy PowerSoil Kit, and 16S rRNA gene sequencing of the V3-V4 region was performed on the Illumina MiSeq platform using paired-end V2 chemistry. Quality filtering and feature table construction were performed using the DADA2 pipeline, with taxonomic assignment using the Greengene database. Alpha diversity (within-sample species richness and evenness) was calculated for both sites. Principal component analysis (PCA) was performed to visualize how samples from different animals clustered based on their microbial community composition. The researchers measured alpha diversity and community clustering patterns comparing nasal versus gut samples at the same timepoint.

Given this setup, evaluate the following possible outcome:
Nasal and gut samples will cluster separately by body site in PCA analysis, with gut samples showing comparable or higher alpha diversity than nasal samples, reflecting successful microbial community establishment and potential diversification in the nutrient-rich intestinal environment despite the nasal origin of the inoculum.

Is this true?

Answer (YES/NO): NO